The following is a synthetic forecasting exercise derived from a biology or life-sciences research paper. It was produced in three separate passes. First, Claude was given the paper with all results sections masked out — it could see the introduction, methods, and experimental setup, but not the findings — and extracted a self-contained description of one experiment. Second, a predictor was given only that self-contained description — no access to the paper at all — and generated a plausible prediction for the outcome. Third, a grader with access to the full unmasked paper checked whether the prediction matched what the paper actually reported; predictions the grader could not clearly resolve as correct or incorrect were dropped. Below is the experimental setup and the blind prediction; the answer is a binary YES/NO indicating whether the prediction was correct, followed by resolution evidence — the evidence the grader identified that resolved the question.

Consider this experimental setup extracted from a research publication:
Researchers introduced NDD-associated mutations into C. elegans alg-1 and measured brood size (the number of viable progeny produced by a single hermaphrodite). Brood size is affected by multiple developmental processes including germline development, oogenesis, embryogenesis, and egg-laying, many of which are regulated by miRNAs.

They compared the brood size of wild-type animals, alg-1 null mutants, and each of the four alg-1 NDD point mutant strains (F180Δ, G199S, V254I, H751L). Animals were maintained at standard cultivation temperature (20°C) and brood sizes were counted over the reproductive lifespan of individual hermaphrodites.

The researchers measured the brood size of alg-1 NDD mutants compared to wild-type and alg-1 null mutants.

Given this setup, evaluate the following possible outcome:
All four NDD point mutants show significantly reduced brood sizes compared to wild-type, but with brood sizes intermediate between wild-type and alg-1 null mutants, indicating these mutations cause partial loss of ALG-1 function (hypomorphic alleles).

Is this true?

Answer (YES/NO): NO